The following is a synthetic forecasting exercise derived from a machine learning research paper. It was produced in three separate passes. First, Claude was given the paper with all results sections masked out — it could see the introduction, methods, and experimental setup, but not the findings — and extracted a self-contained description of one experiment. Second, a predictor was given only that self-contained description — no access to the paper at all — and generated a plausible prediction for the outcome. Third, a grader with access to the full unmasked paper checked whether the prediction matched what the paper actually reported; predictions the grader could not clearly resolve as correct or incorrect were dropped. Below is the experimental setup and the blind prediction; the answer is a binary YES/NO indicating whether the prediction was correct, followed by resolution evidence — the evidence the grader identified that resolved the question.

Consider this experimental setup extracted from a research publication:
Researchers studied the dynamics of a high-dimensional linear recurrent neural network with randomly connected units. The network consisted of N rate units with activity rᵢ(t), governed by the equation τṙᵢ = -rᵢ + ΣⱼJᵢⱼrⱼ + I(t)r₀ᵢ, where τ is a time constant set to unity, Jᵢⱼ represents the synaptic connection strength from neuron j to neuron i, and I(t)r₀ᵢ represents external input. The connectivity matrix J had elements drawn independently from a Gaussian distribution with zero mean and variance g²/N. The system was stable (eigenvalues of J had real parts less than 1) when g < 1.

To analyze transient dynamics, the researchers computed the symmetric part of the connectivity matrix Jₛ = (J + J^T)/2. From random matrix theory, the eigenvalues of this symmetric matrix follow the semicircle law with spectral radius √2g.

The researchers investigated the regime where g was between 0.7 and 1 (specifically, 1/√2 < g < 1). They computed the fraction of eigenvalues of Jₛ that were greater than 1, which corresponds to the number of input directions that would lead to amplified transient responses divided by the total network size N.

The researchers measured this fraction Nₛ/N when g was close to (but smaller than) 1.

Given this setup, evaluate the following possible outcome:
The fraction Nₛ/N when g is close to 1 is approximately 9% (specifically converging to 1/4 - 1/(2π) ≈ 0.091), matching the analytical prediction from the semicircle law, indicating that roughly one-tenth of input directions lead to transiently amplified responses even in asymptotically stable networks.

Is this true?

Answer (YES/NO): YES